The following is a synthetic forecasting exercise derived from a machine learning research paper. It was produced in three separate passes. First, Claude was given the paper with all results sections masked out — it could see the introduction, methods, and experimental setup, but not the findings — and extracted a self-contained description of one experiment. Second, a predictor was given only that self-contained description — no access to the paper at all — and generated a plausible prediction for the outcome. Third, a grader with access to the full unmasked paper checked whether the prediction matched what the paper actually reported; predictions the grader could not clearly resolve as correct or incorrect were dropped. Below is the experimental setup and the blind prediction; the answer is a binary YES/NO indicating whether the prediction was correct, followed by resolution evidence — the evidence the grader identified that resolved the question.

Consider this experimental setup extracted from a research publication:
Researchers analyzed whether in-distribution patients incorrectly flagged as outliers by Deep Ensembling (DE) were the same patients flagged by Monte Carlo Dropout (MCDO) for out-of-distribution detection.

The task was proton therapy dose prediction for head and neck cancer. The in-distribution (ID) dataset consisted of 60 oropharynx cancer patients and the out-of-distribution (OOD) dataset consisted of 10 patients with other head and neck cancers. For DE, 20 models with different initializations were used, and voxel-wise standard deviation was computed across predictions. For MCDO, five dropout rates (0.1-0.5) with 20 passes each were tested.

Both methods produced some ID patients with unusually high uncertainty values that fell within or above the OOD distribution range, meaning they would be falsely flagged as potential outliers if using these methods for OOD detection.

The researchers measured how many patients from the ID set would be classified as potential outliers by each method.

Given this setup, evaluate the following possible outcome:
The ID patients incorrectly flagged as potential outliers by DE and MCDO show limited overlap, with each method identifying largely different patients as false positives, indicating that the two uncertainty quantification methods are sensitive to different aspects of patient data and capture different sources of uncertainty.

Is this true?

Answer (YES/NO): NO